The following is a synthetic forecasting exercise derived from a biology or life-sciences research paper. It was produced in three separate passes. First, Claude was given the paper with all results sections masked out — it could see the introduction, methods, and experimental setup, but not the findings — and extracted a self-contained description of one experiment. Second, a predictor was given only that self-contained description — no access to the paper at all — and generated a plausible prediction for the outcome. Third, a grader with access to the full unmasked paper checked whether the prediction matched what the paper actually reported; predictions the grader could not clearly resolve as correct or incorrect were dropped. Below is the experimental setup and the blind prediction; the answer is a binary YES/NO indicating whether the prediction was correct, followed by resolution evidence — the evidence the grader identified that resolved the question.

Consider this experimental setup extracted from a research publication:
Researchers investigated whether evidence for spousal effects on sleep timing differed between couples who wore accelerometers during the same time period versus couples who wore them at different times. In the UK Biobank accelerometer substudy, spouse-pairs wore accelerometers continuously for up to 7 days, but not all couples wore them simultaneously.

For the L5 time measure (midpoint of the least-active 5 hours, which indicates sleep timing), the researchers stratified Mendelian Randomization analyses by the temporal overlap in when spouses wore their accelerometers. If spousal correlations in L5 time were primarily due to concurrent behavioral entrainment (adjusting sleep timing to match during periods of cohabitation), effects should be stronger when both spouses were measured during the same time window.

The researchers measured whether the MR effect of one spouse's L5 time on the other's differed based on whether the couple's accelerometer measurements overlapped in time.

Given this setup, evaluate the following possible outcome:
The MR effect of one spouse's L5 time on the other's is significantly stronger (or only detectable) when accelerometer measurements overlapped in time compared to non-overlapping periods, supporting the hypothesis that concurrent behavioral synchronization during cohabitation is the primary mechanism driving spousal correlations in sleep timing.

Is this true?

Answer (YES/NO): NO